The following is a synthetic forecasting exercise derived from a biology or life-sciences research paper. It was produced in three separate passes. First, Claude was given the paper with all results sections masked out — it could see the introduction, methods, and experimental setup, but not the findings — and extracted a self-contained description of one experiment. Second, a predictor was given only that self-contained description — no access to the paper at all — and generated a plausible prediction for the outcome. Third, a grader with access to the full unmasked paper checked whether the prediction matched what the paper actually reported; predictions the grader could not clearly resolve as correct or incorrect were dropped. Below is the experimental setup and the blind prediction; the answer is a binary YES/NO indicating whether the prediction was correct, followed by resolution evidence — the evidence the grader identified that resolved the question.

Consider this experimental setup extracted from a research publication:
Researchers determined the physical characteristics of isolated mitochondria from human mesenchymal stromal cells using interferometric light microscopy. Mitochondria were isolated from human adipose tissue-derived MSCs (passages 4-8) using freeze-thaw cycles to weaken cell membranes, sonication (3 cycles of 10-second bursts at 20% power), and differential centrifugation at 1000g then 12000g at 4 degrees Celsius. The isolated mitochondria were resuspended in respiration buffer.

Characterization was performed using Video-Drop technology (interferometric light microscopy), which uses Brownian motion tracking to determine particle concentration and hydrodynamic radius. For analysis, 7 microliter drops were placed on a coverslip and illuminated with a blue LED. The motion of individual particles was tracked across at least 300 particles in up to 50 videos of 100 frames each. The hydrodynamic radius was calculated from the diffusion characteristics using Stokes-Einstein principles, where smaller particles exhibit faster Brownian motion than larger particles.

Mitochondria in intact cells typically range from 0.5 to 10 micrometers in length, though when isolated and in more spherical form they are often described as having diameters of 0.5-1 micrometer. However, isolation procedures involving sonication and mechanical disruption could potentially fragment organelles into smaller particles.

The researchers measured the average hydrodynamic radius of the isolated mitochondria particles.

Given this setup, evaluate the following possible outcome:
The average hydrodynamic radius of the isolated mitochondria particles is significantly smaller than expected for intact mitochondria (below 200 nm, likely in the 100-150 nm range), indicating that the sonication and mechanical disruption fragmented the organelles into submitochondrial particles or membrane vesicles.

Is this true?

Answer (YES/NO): NO